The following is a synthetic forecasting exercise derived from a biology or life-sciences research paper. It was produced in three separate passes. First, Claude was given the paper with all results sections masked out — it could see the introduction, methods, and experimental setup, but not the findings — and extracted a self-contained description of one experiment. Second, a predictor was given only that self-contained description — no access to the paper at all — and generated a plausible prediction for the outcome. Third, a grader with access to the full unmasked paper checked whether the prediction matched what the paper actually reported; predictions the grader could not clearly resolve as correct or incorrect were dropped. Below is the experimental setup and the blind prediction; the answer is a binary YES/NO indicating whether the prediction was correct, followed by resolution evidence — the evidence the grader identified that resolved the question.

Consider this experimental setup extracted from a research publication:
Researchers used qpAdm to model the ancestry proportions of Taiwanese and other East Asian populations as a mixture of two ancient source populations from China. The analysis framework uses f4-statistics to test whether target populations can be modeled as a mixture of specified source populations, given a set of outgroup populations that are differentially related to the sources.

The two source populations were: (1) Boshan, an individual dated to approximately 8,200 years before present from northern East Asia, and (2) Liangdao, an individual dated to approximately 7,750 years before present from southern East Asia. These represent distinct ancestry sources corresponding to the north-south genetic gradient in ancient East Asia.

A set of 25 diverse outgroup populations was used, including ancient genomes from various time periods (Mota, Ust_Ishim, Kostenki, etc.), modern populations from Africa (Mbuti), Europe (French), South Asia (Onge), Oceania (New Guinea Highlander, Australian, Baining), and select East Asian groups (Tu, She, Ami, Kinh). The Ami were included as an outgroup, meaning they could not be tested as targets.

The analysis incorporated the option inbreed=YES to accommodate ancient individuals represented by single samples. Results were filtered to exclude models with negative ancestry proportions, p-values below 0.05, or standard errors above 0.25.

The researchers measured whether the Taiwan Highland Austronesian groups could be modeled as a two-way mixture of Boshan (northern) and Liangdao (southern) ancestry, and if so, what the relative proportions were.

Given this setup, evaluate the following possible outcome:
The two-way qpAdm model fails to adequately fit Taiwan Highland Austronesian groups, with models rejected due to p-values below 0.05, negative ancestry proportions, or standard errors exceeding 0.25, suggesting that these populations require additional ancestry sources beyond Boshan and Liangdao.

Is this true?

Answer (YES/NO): NO